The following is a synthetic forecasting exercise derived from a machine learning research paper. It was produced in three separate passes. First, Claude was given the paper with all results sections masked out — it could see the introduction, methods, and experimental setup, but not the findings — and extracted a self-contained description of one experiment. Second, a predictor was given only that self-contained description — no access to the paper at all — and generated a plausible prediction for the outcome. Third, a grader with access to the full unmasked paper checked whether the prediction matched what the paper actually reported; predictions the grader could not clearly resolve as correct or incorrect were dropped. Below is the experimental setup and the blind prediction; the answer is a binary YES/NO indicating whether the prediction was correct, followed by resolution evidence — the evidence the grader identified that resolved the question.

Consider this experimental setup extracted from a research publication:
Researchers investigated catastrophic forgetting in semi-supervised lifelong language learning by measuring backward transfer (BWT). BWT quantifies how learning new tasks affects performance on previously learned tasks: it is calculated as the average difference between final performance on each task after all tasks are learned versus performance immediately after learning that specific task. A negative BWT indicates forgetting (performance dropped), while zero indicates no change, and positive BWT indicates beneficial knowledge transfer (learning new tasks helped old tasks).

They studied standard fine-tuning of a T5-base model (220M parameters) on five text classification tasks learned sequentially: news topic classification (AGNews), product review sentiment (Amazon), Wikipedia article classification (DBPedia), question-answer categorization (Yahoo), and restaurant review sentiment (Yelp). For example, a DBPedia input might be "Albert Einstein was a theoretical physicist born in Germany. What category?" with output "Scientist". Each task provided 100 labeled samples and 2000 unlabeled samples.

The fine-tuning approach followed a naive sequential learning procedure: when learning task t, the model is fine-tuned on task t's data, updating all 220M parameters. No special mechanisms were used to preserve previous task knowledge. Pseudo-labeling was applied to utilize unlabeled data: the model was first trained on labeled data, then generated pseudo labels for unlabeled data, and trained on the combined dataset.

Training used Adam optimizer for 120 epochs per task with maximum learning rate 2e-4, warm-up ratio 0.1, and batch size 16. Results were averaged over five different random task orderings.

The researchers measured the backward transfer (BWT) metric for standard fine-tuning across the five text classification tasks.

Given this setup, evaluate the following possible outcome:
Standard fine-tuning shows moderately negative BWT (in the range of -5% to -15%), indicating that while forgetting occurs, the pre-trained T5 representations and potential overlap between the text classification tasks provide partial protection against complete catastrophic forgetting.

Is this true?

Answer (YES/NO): NO